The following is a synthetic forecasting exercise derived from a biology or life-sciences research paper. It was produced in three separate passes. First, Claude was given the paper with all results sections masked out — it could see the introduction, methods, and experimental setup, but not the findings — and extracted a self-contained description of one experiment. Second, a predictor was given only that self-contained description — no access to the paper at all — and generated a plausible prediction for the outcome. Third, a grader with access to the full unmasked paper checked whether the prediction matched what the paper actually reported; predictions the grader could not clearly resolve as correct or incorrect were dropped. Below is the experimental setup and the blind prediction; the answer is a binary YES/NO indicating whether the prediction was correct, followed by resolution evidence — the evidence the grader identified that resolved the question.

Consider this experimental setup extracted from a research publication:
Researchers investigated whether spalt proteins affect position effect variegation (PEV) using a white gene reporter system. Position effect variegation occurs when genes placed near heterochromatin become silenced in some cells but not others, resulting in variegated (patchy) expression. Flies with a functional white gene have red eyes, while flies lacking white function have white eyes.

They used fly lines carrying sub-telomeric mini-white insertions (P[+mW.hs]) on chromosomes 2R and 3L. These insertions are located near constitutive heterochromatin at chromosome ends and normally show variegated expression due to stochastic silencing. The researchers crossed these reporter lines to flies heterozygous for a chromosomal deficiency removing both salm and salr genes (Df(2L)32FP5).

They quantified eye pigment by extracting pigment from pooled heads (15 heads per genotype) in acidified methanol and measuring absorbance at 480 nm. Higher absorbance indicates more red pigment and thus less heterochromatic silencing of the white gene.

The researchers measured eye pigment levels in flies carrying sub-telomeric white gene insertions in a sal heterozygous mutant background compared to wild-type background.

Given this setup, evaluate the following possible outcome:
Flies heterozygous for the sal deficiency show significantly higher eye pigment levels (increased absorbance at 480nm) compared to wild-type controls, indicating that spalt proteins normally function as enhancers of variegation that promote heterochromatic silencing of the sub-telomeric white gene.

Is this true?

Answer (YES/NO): YES